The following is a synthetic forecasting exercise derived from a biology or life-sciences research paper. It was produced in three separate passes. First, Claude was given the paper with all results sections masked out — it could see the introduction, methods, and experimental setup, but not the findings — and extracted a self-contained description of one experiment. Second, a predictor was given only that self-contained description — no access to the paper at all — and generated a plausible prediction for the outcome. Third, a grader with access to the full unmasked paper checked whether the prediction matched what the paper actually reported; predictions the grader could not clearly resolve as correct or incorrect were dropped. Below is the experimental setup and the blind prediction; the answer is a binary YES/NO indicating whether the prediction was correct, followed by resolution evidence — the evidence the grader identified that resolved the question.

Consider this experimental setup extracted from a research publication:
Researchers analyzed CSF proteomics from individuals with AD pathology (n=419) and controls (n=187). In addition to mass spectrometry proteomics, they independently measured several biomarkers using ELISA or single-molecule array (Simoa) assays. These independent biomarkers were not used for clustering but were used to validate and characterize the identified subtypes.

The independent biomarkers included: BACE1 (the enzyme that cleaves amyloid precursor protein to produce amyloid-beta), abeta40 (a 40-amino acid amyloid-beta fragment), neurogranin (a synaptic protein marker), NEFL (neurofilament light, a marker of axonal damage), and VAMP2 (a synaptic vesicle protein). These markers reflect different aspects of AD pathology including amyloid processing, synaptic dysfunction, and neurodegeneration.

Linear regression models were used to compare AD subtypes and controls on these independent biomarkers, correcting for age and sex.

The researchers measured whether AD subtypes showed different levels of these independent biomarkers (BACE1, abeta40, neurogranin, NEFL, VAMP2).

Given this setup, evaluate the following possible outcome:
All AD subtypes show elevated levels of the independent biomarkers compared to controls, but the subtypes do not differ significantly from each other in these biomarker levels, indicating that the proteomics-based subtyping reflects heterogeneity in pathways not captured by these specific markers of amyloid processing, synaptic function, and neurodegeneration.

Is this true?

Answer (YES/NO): NO